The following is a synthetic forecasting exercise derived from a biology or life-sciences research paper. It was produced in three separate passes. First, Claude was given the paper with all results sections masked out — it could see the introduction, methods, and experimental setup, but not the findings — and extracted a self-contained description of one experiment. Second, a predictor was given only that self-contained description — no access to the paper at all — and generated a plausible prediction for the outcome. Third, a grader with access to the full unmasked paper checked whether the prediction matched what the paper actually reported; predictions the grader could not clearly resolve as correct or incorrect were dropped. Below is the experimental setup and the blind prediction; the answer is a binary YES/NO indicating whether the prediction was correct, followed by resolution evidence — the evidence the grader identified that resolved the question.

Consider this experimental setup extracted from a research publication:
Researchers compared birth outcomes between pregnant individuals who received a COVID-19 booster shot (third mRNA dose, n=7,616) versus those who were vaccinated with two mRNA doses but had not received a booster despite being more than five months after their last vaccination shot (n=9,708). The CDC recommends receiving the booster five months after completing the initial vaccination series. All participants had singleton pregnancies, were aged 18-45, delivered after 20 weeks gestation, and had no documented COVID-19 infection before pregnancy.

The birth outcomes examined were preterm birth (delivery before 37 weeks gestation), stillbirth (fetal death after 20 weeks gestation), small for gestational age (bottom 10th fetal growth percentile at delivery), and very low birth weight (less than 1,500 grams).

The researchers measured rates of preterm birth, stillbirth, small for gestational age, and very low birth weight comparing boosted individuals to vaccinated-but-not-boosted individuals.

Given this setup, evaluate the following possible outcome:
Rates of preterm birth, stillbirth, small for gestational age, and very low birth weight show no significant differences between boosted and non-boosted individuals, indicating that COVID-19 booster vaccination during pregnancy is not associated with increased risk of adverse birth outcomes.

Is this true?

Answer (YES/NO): NO